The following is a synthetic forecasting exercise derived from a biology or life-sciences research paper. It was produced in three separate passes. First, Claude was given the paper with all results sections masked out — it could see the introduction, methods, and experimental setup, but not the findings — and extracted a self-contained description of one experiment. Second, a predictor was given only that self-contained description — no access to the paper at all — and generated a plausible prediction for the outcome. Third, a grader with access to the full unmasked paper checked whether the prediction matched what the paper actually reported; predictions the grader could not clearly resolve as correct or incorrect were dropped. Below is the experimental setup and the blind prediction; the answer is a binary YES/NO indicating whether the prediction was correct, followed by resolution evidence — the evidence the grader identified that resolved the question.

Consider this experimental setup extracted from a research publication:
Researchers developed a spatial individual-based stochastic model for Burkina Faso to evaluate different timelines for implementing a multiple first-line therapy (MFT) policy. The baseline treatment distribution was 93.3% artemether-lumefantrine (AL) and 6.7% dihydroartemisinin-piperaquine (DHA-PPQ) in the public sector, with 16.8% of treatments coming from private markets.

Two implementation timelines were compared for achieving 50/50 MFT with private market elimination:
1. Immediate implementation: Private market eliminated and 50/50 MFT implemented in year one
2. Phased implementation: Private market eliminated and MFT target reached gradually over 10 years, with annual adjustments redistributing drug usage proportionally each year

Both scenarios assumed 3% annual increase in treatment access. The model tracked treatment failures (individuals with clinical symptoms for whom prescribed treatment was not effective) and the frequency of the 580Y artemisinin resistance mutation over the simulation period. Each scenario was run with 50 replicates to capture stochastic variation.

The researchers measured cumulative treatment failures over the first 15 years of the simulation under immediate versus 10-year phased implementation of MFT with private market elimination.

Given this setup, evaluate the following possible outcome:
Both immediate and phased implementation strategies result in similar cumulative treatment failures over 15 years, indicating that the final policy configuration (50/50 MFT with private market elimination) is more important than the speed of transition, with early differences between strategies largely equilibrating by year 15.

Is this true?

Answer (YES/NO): NO